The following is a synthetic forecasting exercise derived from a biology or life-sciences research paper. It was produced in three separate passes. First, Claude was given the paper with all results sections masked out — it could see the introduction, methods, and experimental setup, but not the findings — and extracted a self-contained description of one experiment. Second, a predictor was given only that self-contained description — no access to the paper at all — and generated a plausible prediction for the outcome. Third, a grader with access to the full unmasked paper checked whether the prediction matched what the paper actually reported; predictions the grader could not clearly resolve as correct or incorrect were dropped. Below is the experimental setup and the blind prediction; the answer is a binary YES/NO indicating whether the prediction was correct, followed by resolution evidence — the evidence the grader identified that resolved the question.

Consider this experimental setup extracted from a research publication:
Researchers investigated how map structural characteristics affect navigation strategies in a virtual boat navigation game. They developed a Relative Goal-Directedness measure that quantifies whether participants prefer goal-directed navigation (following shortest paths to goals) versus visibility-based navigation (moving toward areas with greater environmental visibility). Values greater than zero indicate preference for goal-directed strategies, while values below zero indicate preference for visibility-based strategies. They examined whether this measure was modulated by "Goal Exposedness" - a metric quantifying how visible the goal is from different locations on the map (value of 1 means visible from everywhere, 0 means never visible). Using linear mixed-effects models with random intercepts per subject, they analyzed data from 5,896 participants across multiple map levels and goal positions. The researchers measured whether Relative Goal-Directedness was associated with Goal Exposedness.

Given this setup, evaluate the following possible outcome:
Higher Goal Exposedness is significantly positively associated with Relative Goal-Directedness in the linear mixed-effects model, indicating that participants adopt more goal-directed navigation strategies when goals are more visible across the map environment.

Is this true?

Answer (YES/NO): YES